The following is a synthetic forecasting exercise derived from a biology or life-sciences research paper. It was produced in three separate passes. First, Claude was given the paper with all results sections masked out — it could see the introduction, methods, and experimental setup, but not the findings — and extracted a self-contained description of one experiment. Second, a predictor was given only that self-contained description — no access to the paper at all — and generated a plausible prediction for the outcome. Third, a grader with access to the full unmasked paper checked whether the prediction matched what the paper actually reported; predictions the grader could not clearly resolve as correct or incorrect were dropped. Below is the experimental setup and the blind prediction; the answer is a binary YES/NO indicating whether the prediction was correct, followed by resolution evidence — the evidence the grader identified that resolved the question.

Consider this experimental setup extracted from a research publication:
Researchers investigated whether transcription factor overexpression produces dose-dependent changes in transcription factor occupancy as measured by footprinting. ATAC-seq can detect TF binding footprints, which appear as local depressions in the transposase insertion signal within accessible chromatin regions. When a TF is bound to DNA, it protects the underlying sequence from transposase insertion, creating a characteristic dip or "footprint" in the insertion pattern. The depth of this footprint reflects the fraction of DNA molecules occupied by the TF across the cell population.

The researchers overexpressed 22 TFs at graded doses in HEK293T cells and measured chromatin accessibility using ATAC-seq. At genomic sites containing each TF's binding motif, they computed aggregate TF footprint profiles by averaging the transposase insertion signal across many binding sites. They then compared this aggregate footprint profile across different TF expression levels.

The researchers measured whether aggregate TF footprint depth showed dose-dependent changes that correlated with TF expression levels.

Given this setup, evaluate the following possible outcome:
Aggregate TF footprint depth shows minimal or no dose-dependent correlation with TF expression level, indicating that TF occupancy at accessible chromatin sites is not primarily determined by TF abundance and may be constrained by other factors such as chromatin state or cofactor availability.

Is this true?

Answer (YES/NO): NO